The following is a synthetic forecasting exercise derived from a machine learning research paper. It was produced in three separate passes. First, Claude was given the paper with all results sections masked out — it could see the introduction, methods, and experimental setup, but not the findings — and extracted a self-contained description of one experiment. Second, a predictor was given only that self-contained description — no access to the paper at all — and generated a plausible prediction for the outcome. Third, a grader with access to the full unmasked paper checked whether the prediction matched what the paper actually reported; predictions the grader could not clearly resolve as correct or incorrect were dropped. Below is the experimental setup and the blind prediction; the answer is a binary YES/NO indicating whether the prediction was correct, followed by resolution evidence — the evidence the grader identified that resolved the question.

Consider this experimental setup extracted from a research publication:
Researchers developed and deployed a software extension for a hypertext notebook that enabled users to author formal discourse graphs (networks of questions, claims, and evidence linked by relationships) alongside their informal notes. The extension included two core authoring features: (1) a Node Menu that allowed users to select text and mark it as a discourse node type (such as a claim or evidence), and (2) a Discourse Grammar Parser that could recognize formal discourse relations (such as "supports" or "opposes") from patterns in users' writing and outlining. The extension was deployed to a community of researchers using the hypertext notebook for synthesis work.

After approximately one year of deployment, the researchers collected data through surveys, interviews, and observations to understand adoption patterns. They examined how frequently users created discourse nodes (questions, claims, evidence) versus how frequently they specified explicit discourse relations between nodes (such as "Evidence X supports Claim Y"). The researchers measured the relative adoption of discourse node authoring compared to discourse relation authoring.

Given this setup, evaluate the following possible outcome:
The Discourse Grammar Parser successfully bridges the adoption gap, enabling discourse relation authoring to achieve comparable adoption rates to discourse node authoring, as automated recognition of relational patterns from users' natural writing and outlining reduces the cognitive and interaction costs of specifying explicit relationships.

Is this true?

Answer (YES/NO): NO